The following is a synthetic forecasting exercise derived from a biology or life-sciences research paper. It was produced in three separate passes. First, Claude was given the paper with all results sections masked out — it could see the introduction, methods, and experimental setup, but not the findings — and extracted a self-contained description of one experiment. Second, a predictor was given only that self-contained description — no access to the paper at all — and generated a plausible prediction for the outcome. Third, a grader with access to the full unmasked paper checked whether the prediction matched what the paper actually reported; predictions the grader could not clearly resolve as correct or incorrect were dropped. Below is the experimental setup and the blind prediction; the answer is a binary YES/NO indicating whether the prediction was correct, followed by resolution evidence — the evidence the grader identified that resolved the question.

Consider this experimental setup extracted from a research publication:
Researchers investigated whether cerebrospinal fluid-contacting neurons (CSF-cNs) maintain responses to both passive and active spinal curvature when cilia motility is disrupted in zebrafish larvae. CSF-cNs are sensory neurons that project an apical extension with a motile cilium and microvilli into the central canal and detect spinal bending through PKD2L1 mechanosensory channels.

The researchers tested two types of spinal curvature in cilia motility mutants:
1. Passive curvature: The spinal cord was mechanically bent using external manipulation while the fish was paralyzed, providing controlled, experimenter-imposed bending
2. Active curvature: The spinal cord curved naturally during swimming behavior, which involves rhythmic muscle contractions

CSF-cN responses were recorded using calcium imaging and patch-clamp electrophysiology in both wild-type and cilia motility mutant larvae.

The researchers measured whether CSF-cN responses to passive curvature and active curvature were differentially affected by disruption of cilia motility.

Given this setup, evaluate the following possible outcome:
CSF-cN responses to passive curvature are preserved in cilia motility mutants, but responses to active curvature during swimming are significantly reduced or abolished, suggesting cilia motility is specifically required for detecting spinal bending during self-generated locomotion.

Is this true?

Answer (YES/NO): NO